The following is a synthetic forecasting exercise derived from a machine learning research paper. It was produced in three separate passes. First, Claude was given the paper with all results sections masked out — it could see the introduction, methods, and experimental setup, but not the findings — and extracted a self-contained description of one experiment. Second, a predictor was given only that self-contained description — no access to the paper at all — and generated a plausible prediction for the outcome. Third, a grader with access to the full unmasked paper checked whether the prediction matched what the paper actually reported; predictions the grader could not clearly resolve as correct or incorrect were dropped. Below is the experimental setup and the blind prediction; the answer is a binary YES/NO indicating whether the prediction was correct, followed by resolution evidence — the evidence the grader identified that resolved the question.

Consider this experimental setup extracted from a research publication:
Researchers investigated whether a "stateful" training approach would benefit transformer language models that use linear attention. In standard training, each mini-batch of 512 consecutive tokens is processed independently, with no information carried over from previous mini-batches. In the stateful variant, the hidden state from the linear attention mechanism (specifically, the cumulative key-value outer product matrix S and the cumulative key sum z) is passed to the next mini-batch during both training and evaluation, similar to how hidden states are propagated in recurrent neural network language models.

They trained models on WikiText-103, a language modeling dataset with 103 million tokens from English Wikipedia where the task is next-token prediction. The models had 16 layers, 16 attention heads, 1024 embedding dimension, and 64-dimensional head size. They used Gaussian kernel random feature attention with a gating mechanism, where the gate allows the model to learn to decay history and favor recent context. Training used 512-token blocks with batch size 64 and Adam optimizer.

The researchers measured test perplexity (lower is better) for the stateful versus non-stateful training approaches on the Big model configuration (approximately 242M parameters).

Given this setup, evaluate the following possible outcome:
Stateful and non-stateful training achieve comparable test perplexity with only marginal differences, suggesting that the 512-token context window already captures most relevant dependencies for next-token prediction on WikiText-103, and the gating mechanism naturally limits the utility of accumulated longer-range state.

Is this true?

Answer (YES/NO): NO